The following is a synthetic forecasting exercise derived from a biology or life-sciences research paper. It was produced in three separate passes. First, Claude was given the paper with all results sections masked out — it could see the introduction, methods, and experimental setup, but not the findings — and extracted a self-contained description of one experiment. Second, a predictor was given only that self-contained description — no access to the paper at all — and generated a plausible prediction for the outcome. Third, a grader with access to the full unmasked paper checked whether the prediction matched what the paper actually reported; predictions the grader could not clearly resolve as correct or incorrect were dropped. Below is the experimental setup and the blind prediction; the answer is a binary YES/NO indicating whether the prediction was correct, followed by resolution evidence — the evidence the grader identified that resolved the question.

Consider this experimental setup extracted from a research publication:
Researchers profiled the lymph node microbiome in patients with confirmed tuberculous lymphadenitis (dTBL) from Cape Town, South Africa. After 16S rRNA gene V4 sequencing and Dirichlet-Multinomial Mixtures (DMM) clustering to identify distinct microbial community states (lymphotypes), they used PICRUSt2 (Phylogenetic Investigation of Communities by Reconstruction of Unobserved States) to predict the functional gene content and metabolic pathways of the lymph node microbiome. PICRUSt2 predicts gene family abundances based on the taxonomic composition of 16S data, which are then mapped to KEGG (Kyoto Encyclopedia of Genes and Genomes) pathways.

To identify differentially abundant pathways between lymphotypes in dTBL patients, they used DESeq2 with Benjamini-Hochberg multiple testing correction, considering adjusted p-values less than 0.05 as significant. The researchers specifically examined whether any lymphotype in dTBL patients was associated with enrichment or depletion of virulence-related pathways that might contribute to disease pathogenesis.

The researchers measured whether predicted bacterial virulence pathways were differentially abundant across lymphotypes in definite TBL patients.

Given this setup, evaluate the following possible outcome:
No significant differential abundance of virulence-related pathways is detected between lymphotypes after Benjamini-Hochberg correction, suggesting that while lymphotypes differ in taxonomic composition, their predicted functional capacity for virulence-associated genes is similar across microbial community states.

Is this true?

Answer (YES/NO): NO